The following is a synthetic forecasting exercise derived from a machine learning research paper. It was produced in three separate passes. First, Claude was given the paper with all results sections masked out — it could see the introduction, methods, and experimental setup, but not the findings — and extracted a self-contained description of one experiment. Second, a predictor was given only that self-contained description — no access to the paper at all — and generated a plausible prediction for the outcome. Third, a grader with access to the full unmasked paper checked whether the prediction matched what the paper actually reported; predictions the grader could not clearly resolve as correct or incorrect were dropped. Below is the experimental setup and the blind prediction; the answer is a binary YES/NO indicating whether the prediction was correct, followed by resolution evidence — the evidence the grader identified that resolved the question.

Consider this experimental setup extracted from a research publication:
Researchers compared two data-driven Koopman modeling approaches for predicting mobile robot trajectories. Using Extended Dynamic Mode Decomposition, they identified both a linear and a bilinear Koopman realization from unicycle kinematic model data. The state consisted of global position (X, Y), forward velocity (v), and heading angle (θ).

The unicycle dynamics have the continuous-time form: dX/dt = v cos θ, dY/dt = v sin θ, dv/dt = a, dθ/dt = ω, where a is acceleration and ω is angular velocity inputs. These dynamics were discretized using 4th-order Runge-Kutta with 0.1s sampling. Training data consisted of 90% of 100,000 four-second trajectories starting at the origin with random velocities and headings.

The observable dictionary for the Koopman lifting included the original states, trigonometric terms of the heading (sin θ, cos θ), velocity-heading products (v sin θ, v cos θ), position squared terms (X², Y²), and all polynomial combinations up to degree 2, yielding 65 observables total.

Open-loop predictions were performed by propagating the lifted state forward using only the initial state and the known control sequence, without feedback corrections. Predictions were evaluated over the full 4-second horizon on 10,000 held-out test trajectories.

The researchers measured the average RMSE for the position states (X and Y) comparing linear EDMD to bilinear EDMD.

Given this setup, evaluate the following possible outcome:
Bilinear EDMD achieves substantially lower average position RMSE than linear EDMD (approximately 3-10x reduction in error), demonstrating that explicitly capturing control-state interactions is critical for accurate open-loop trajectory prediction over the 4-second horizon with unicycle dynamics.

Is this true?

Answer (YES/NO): NO